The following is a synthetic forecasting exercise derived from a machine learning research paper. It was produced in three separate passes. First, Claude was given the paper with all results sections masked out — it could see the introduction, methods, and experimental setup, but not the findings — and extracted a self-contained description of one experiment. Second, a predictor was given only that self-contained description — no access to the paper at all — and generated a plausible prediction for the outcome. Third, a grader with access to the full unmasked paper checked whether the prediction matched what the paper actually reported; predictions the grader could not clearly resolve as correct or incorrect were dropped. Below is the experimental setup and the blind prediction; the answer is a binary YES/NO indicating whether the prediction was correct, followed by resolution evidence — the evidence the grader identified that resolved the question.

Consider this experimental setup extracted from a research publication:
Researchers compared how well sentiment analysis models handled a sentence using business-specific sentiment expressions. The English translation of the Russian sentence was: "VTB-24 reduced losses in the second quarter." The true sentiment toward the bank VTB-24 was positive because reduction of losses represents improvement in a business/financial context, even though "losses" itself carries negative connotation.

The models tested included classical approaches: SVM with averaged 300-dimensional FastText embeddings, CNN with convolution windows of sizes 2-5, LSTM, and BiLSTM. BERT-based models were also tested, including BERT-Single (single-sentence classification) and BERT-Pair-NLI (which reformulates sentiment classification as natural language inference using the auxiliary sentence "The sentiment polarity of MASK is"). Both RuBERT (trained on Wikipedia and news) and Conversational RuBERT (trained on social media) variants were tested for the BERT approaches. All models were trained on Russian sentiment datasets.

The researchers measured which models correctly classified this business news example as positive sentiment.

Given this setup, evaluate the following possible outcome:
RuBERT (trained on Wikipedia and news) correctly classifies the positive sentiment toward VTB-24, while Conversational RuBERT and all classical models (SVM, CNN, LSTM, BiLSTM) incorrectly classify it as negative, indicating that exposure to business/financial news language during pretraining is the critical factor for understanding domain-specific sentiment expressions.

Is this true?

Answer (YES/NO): NO